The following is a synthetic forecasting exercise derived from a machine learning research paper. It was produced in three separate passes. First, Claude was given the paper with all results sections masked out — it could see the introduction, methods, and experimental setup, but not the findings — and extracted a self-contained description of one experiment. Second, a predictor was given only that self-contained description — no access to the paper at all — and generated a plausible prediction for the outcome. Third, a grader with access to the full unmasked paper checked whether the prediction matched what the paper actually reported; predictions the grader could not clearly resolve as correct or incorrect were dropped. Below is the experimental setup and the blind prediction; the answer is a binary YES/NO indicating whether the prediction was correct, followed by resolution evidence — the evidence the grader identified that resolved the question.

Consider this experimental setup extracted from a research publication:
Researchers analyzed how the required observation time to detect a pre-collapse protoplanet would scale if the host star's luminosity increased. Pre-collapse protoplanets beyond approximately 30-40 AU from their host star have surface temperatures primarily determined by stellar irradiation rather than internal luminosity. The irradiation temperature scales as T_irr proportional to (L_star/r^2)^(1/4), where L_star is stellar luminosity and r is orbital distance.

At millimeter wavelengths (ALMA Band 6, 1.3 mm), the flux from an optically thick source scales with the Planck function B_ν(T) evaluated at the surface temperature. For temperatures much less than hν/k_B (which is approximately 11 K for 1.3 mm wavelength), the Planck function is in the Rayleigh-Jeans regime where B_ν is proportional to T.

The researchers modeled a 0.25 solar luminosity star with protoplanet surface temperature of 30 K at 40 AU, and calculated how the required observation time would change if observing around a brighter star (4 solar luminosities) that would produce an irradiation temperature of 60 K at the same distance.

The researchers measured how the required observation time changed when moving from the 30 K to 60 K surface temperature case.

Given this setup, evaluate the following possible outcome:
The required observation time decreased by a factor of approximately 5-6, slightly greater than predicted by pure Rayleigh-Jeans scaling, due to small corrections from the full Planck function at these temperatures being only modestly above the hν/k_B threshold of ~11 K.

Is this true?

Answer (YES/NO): NO